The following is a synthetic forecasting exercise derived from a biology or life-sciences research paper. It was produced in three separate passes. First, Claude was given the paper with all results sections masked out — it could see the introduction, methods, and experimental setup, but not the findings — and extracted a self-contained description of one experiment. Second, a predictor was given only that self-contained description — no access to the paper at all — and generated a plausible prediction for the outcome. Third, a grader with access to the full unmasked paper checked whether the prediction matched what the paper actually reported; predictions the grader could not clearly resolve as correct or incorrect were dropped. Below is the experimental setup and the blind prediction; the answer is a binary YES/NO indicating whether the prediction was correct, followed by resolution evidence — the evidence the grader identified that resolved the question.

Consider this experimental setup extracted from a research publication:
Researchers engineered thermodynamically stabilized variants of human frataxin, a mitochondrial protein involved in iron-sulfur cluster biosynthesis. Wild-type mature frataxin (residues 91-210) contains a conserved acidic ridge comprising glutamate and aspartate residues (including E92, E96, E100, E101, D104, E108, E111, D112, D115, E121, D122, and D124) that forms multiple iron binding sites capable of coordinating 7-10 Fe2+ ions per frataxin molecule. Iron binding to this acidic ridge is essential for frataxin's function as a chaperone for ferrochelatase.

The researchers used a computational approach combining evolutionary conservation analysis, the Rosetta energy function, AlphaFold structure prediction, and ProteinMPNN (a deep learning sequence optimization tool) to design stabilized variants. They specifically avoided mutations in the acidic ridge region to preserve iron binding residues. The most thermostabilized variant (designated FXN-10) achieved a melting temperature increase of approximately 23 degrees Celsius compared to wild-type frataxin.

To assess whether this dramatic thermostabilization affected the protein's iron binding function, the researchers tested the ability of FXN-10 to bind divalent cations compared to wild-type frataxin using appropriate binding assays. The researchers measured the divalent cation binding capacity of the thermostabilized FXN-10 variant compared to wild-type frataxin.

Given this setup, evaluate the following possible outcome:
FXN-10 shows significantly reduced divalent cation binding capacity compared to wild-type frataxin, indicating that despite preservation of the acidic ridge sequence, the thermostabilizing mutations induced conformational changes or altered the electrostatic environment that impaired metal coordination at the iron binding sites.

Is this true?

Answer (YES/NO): NO